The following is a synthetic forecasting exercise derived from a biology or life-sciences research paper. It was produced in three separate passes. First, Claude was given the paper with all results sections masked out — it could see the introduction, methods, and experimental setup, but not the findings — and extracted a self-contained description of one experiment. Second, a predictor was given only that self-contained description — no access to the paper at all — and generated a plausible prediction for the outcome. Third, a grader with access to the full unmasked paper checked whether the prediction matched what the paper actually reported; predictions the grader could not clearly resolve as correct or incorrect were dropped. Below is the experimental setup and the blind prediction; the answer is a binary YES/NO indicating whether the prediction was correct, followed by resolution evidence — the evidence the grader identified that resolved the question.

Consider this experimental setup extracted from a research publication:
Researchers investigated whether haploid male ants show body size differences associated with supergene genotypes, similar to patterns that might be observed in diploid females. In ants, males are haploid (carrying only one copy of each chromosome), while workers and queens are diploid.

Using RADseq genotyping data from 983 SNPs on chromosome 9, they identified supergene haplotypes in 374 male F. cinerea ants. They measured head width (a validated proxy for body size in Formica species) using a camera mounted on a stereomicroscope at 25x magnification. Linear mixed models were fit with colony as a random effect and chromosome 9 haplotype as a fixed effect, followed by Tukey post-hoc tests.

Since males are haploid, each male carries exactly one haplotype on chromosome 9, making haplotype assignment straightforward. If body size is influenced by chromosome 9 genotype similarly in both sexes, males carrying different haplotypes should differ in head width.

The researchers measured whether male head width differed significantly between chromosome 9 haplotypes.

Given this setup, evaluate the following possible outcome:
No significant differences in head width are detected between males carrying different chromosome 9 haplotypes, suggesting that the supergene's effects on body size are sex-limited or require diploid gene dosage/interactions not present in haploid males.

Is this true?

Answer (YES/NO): NO